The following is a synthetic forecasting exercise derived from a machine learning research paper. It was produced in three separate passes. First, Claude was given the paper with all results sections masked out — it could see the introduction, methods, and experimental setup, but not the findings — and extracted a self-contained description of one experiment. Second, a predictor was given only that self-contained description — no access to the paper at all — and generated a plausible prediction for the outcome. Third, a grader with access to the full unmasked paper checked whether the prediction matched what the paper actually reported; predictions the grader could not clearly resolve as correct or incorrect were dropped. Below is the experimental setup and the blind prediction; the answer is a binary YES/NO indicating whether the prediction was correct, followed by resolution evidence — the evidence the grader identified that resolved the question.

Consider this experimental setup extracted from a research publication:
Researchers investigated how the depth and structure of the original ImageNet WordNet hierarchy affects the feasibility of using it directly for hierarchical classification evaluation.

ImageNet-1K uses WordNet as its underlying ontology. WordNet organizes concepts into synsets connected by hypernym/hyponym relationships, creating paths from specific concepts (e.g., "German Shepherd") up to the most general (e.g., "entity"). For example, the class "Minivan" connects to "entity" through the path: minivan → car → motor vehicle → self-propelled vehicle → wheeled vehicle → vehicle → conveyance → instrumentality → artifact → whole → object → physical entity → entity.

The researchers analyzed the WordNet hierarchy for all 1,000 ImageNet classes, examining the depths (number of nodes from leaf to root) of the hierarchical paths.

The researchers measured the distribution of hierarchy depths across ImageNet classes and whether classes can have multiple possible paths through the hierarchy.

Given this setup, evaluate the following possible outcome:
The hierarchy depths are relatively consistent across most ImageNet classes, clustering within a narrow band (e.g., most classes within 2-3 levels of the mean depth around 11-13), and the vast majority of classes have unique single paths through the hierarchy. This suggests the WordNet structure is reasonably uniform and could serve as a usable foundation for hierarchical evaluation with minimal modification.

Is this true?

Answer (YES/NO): NO